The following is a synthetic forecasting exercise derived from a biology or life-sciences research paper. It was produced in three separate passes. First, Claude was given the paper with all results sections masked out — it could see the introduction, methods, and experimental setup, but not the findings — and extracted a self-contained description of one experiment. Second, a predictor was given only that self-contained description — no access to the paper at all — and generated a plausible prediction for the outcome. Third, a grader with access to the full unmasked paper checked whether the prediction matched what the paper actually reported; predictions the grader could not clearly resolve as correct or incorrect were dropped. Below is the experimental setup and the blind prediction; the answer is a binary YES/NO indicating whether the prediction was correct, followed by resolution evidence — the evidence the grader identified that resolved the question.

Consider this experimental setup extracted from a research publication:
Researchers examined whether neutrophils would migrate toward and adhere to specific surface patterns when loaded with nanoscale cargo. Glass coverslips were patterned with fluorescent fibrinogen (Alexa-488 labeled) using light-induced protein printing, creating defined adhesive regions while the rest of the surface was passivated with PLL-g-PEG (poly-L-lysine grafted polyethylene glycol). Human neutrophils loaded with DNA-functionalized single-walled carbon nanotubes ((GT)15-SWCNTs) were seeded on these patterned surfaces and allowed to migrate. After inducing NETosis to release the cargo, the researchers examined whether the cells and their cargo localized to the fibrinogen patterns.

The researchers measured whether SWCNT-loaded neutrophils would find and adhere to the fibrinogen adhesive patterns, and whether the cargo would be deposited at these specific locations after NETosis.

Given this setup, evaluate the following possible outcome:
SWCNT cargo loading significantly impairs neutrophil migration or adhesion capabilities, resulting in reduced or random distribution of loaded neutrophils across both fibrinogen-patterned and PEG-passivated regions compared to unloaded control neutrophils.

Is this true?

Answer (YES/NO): NO